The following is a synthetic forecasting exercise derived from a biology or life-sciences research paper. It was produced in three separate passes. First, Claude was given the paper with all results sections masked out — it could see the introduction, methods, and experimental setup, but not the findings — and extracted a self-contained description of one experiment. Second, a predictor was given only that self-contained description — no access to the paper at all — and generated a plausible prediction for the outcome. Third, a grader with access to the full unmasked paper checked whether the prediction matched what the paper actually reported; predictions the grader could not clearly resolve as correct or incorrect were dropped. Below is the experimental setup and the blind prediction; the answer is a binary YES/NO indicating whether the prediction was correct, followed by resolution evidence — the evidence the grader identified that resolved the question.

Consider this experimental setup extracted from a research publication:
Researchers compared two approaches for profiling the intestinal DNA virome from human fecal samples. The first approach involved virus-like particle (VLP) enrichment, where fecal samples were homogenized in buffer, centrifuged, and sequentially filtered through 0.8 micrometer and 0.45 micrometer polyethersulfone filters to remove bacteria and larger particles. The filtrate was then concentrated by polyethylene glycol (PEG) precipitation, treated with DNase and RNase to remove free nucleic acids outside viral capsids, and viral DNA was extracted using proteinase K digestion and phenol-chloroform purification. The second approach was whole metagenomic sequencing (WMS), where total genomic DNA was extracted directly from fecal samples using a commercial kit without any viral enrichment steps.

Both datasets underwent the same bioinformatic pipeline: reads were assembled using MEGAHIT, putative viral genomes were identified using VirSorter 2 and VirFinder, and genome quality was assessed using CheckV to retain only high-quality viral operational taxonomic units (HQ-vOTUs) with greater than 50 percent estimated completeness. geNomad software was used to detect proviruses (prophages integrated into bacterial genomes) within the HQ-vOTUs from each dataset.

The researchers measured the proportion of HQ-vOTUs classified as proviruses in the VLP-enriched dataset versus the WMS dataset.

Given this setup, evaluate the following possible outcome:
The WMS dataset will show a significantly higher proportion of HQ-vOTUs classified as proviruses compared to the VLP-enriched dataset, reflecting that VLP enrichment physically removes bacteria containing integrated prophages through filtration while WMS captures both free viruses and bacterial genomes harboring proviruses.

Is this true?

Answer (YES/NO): YES